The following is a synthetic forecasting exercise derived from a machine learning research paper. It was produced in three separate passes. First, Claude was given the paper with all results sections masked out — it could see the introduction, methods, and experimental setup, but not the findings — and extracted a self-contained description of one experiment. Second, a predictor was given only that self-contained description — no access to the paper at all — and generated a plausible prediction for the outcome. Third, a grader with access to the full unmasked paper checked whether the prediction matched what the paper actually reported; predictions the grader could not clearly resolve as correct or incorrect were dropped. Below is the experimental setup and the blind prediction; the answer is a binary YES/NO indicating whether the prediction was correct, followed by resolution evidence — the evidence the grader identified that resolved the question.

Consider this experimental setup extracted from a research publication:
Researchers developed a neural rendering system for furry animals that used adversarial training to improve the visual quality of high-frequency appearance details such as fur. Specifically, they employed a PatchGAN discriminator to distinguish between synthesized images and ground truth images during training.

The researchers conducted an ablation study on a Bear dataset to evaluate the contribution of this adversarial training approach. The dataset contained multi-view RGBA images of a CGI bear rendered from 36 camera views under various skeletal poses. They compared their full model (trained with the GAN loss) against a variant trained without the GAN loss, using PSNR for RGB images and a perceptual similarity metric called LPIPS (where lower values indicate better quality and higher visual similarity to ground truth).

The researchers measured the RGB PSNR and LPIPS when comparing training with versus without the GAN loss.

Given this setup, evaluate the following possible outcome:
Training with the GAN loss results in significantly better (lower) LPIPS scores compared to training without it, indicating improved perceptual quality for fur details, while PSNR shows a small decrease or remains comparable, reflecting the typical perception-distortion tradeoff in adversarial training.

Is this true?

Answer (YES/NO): NO